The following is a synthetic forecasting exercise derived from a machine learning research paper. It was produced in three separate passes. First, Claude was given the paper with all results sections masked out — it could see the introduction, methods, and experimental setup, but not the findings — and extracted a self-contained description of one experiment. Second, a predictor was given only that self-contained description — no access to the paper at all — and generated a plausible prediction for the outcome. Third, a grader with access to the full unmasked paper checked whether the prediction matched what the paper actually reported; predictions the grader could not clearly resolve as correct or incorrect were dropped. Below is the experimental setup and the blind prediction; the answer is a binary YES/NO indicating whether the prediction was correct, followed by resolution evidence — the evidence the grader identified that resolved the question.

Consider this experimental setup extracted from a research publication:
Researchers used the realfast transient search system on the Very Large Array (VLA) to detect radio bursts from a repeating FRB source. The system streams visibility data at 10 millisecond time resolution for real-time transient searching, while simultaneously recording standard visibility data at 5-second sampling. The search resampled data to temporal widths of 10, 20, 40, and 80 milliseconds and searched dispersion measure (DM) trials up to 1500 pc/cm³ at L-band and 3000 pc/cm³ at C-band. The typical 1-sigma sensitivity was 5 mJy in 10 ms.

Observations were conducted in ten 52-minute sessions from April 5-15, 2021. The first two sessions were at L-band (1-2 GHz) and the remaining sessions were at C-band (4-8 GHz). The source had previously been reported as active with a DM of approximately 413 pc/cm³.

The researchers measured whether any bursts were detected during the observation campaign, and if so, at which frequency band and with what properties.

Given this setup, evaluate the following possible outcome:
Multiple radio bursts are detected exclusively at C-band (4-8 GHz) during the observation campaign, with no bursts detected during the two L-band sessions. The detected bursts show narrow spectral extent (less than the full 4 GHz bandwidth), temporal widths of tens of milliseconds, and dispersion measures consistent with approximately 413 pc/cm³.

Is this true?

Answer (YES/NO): NO